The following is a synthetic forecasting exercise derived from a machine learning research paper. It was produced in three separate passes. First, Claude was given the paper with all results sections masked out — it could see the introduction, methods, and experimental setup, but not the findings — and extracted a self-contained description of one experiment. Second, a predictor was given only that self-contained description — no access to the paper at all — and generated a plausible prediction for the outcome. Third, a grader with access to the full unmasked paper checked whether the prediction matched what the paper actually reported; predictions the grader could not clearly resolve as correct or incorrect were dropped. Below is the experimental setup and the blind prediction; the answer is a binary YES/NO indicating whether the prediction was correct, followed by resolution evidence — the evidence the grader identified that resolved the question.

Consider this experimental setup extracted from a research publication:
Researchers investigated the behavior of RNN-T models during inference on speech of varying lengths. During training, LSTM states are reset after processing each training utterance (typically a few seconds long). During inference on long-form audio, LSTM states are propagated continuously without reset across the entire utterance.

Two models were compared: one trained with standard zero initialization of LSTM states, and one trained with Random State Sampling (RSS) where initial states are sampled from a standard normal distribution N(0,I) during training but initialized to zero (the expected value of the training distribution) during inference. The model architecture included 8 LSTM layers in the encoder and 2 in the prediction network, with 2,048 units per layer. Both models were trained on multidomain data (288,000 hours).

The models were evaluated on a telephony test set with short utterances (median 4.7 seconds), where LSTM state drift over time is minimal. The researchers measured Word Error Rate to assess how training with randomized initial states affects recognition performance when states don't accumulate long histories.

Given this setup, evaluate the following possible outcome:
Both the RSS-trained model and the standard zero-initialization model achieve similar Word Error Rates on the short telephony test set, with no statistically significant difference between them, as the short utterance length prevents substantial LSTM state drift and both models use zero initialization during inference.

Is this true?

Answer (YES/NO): NO